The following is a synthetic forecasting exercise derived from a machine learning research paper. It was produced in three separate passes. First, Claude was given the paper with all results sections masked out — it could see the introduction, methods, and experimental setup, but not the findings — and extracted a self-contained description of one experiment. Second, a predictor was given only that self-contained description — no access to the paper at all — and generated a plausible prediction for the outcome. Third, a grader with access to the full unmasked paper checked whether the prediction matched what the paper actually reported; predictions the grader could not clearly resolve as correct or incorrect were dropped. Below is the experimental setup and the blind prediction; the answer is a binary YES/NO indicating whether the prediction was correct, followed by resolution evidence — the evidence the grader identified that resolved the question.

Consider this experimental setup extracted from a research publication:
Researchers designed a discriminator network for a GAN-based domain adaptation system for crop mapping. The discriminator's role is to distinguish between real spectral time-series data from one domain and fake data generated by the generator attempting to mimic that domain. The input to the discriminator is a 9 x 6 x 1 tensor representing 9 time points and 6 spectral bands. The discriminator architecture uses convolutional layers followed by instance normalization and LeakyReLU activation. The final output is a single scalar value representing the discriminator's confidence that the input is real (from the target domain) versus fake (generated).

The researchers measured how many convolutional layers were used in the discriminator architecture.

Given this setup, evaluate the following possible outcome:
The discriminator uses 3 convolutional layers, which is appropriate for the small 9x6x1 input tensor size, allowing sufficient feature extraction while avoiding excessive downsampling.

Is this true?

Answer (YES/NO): NO